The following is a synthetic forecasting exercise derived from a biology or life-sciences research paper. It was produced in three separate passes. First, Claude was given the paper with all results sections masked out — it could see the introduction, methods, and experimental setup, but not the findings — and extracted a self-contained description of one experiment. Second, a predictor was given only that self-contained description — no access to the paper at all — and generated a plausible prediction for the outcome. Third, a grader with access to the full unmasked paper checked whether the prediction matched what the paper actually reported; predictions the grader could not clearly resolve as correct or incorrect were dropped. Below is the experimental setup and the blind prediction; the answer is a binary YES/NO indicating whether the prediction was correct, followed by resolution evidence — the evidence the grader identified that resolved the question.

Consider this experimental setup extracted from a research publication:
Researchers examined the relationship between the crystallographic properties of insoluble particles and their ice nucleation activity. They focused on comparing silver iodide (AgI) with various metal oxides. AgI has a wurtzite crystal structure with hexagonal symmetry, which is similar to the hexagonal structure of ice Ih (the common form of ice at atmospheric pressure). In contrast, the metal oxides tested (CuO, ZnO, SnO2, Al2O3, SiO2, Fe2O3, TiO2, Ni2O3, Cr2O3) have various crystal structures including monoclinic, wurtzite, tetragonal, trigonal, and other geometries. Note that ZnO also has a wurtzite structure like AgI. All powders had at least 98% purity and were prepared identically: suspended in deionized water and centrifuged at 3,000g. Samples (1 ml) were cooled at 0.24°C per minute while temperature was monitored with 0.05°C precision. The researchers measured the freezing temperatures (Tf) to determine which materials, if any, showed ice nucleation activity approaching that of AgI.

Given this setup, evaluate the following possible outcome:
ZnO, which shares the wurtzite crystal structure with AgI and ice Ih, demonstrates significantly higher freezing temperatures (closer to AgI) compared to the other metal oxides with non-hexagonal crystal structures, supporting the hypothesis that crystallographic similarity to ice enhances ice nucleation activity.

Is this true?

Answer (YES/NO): NO